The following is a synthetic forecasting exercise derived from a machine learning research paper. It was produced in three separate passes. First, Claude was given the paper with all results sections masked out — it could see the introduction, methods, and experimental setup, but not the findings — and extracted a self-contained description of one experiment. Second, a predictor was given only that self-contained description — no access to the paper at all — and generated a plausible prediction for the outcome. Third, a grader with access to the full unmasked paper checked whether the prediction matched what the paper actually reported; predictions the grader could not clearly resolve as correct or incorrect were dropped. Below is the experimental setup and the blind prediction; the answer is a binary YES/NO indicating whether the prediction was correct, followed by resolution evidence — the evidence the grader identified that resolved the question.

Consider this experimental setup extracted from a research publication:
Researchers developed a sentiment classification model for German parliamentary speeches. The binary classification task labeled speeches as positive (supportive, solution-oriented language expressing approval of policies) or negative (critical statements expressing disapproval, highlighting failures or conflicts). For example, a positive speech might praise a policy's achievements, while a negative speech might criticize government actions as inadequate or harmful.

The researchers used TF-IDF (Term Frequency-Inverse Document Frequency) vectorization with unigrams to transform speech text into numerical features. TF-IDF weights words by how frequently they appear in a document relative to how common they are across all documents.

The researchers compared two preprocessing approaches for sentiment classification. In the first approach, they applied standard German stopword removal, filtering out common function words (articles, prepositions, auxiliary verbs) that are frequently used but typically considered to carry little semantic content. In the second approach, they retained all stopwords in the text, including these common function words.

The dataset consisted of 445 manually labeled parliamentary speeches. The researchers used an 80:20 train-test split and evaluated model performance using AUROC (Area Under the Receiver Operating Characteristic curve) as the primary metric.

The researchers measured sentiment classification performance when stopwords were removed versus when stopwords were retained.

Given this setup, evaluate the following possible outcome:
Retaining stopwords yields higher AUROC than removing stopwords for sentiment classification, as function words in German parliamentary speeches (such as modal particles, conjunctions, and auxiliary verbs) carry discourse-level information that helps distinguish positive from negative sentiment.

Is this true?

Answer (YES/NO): YES